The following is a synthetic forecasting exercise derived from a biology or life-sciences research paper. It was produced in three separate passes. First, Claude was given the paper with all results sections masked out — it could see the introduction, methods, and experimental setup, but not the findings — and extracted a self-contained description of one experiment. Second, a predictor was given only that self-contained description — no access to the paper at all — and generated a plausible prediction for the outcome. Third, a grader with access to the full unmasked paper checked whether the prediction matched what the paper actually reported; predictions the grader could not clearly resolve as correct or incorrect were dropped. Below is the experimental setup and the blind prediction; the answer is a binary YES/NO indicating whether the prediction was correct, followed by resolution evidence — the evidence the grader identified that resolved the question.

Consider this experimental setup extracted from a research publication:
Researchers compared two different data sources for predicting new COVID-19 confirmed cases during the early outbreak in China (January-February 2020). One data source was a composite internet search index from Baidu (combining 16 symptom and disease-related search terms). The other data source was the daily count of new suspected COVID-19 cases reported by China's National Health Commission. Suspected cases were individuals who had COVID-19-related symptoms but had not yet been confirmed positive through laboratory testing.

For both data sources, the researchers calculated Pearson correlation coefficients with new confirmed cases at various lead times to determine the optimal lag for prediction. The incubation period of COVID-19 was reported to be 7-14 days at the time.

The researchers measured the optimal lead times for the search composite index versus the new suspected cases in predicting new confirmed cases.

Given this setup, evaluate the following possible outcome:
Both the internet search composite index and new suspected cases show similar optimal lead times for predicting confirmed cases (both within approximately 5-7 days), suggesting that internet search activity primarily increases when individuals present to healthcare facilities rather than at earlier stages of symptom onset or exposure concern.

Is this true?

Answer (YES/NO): NO